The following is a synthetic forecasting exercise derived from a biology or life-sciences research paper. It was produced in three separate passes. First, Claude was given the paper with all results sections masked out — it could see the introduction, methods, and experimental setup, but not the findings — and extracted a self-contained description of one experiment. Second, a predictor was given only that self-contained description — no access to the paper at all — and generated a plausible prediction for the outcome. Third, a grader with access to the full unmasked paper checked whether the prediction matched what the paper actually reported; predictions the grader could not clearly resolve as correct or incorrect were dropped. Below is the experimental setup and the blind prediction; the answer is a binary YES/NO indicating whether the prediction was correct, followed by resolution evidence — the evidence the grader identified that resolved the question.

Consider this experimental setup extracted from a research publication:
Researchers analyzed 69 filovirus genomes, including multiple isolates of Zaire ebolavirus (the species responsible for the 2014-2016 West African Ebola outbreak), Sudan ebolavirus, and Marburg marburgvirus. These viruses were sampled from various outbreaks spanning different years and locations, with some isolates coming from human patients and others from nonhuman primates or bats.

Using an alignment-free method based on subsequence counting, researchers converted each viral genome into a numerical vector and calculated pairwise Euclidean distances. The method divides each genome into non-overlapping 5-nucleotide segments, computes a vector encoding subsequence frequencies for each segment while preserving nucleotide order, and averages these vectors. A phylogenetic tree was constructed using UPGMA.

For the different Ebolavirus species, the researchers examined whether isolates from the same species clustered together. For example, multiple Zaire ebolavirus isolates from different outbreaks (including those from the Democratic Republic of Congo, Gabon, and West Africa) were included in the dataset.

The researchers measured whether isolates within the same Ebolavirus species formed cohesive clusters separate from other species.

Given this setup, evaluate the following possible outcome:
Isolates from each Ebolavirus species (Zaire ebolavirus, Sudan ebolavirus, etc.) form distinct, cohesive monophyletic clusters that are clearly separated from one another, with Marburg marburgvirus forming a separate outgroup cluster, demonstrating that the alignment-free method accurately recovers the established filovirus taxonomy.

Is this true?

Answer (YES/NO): YES